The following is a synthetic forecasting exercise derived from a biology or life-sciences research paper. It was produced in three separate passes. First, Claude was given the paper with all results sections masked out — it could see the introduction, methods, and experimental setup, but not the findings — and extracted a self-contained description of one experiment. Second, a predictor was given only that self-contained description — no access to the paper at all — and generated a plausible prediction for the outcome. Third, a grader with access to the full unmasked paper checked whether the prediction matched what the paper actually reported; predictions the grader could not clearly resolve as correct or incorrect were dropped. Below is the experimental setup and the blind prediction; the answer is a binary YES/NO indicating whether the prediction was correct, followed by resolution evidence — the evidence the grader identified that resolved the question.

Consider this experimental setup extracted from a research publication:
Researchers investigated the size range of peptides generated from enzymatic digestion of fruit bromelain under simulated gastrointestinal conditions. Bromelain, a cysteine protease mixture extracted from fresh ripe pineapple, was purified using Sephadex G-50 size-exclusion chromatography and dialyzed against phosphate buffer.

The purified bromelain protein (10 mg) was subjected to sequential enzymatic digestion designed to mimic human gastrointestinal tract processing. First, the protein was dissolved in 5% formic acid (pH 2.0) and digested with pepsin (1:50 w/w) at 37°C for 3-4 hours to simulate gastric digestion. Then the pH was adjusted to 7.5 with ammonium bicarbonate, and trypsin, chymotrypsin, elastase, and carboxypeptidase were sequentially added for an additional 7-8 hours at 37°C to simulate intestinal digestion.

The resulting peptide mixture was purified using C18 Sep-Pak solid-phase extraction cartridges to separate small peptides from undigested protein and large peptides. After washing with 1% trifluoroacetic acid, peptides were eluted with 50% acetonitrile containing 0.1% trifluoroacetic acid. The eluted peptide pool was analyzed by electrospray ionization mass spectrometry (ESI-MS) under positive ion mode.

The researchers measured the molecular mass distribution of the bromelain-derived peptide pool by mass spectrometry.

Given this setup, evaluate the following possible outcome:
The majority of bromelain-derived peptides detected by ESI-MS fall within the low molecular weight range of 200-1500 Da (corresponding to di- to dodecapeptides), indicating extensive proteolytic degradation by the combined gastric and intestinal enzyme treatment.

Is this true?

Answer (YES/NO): NO